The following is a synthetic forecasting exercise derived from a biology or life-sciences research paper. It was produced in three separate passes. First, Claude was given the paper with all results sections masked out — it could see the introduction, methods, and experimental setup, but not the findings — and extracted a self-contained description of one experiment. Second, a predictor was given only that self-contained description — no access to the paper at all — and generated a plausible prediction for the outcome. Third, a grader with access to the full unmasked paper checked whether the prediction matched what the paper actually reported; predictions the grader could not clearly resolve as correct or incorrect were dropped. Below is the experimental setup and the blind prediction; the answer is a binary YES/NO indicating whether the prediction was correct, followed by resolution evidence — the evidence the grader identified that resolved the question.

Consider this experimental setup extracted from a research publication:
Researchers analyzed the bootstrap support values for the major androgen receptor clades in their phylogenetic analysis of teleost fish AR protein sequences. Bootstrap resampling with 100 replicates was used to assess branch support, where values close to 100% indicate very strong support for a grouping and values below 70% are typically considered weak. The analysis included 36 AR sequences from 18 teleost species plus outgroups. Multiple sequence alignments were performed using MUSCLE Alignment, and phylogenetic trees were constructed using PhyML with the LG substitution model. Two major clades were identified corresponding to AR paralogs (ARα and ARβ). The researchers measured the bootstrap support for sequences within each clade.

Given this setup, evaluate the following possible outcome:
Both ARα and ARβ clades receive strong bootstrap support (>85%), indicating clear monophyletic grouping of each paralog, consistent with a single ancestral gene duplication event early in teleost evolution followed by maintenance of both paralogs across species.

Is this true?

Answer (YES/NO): NO